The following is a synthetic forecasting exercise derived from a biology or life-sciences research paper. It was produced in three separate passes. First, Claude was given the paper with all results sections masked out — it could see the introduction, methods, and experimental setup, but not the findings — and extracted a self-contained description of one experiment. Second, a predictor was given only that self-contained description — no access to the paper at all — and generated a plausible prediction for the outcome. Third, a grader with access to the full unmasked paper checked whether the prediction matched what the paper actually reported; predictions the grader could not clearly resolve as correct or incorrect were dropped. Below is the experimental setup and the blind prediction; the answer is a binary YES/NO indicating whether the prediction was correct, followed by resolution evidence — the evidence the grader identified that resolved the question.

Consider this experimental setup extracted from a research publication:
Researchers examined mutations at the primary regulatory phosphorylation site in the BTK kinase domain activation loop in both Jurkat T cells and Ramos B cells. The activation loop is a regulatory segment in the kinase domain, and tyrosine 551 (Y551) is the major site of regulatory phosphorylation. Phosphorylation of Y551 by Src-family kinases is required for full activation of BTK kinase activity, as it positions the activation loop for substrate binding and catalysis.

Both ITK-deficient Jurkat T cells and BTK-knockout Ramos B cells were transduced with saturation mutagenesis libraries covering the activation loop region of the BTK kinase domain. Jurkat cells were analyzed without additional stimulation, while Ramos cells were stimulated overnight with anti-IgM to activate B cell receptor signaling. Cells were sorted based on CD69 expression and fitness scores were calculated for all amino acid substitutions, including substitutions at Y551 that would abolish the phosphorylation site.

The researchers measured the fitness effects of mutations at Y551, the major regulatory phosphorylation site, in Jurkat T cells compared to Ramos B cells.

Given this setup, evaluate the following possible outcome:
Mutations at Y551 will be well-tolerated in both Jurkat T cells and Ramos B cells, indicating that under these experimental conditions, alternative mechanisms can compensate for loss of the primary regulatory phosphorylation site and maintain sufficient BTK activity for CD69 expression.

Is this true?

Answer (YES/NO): NO